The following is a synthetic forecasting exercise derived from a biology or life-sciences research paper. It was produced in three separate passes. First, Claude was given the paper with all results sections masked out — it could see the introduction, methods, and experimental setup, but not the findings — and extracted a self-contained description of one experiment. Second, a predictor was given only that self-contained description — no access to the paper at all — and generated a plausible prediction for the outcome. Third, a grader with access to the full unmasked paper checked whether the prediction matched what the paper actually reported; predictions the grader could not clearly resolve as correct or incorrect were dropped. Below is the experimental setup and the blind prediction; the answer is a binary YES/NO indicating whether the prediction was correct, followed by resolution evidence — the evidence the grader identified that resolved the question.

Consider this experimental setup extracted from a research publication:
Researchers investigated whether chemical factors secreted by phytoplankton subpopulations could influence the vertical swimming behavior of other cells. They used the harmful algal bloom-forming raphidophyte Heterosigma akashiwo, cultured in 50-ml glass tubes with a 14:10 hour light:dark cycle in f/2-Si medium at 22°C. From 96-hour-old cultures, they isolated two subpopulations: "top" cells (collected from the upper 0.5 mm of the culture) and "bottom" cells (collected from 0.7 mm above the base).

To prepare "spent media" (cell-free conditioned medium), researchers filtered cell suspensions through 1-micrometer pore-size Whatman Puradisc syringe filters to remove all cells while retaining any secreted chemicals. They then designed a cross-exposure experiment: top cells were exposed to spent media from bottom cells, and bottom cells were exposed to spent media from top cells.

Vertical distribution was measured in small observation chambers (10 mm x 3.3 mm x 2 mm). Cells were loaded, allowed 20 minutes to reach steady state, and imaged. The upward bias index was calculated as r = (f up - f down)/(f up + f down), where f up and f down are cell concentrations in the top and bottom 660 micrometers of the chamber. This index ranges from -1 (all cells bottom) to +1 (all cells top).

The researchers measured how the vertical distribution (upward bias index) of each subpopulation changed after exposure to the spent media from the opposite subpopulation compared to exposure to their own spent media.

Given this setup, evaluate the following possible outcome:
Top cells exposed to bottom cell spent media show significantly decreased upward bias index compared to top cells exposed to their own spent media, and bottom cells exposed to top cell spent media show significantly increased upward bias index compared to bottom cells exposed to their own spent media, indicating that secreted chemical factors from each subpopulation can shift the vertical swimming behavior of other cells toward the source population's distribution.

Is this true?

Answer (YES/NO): NO